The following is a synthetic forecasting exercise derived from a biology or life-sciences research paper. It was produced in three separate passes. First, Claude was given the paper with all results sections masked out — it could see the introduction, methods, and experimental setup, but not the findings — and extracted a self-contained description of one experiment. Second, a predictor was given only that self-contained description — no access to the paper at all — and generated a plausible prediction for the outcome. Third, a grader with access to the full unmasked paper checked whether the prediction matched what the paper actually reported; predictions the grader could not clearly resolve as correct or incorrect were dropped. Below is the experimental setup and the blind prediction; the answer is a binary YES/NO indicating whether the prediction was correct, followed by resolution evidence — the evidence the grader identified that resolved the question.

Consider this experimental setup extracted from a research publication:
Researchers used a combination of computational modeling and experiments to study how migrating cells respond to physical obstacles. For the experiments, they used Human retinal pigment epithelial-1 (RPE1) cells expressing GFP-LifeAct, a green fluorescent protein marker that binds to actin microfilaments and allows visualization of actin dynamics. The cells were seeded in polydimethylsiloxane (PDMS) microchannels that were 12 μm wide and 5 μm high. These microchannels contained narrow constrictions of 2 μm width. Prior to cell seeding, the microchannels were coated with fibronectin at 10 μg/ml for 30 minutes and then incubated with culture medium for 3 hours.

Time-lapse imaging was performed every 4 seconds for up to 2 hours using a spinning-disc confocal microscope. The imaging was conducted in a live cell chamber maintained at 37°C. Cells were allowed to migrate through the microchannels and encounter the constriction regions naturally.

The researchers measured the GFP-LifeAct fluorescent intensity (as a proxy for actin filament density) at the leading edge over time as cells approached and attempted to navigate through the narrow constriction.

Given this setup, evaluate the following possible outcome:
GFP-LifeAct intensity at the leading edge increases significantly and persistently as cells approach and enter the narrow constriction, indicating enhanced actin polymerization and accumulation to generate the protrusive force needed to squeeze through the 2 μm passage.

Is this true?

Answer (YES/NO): NO